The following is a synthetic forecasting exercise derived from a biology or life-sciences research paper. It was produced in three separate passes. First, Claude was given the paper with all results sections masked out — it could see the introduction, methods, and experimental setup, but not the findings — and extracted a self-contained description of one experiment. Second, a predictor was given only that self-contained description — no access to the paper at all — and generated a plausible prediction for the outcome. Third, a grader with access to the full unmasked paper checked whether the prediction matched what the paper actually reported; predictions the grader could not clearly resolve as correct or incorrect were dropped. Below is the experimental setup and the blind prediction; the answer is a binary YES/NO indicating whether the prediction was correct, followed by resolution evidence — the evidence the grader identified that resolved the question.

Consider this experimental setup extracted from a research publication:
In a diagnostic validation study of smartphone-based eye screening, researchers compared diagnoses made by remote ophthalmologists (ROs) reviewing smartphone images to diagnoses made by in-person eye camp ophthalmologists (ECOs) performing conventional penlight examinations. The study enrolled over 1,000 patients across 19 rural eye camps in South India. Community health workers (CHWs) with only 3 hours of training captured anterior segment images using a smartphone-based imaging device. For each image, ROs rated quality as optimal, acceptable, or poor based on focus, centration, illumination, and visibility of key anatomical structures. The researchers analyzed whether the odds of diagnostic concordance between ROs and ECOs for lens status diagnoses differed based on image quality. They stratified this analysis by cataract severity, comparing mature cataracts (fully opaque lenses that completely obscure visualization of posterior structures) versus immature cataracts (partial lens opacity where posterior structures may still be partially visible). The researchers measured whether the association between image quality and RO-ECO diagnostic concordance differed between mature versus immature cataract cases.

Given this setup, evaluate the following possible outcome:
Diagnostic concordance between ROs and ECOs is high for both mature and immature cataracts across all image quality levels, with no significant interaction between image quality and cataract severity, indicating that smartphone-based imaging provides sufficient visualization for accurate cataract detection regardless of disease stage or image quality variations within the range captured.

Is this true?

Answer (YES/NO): NO